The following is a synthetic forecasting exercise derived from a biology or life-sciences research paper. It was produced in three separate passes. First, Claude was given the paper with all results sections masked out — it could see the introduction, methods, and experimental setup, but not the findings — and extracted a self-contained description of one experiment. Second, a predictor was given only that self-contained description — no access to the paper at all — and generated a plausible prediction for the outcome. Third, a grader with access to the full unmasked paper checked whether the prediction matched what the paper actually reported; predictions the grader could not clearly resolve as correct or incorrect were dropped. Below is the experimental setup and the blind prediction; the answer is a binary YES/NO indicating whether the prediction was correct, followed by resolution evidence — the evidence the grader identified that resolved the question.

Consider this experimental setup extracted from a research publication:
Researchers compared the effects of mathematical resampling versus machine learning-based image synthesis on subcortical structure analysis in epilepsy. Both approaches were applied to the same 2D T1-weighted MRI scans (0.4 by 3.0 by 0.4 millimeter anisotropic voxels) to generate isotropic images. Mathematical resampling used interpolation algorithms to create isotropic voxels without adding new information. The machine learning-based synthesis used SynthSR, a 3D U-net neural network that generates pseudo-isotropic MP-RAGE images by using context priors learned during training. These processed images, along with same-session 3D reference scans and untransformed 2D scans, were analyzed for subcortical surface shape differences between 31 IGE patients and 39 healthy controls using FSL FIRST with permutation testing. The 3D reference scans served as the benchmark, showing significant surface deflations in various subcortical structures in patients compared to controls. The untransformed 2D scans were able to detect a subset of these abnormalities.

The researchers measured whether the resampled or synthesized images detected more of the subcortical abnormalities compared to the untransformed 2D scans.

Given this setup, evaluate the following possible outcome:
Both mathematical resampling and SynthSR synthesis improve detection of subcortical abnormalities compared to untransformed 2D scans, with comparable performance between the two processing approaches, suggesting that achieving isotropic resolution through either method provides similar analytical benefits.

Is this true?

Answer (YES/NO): NO